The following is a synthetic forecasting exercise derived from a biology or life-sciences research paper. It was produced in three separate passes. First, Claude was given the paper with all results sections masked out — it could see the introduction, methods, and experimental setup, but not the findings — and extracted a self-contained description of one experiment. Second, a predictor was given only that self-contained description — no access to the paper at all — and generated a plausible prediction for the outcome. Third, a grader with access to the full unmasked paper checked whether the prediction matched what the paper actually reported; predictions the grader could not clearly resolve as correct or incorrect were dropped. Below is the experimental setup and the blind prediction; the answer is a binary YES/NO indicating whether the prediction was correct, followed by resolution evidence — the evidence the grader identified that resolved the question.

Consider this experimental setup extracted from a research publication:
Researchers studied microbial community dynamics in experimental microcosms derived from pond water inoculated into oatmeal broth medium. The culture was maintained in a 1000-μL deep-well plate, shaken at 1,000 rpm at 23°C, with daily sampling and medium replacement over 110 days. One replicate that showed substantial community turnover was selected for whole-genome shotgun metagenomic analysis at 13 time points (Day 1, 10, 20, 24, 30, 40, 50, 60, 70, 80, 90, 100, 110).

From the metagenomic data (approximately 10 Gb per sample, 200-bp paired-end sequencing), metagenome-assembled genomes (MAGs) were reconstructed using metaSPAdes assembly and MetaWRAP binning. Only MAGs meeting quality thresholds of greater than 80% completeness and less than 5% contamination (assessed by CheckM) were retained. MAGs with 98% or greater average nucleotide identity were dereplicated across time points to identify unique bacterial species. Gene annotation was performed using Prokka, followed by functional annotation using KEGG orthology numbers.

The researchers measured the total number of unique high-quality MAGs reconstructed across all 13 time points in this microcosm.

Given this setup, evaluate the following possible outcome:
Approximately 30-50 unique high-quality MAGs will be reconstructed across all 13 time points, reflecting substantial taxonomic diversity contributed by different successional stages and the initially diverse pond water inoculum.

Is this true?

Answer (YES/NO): YES